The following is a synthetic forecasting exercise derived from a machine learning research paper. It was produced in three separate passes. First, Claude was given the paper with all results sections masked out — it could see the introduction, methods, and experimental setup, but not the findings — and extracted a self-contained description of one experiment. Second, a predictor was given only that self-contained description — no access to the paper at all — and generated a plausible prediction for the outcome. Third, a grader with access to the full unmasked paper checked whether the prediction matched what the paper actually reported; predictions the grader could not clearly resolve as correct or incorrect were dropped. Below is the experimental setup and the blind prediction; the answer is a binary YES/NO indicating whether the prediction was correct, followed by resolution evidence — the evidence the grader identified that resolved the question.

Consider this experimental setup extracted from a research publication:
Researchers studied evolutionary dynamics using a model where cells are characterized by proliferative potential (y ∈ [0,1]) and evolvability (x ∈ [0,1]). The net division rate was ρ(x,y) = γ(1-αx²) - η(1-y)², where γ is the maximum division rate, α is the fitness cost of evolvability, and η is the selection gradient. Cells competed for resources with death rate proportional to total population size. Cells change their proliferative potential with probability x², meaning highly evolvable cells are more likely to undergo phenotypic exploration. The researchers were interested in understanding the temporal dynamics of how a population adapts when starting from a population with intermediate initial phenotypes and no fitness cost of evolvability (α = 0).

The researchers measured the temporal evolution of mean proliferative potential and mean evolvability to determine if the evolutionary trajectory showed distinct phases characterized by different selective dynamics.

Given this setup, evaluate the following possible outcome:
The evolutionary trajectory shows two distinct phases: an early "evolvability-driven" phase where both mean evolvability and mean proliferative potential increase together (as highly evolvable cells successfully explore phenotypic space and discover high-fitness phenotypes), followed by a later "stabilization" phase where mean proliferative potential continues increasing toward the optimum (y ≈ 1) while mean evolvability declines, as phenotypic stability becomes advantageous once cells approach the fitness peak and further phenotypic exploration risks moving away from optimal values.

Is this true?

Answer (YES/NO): NO